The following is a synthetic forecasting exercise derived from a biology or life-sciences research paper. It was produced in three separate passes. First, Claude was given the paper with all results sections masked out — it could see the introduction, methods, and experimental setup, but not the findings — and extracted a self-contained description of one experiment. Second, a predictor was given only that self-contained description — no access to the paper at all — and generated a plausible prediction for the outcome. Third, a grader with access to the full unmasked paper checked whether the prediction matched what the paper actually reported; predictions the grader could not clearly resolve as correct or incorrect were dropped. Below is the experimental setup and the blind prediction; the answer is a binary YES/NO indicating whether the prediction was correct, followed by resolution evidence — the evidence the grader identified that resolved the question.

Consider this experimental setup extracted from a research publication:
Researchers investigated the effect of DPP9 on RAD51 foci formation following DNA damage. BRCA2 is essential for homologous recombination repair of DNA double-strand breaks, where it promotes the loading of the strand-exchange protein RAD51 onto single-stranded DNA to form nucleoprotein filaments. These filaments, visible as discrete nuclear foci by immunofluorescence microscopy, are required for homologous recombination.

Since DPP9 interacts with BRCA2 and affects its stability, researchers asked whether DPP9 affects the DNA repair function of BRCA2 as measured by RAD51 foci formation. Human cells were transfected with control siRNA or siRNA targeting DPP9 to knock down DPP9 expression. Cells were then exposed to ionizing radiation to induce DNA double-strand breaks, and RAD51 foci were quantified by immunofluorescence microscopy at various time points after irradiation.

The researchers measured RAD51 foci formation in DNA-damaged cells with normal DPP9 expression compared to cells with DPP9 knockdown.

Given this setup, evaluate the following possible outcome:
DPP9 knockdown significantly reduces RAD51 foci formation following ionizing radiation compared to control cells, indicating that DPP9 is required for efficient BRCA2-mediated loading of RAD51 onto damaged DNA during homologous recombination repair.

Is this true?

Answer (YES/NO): YES